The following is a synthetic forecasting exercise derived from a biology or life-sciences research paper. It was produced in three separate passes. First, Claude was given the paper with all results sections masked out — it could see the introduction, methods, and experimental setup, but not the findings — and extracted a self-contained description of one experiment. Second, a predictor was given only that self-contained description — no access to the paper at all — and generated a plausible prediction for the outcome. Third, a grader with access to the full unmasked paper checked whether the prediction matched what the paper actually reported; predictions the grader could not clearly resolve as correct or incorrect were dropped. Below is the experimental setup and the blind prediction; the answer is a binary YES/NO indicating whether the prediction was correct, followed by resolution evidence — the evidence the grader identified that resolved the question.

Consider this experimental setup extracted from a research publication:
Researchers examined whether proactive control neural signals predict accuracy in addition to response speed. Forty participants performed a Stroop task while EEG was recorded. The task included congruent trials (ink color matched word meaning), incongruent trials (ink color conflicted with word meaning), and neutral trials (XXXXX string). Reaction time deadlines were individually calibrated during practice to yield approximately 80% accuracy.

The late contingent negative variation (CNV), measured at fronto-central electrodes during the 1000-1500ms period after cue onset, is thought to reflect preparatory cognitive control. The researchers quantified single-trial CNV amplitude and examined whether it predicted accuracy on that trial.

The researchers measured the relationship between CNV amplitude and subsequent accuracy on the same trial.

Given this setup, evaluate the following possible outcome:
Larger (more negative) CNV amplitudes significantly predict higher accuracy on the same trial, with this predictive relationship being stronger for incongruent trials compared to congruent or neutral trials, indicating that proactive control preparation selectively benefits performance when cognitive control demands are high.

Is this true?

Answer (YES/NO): NO